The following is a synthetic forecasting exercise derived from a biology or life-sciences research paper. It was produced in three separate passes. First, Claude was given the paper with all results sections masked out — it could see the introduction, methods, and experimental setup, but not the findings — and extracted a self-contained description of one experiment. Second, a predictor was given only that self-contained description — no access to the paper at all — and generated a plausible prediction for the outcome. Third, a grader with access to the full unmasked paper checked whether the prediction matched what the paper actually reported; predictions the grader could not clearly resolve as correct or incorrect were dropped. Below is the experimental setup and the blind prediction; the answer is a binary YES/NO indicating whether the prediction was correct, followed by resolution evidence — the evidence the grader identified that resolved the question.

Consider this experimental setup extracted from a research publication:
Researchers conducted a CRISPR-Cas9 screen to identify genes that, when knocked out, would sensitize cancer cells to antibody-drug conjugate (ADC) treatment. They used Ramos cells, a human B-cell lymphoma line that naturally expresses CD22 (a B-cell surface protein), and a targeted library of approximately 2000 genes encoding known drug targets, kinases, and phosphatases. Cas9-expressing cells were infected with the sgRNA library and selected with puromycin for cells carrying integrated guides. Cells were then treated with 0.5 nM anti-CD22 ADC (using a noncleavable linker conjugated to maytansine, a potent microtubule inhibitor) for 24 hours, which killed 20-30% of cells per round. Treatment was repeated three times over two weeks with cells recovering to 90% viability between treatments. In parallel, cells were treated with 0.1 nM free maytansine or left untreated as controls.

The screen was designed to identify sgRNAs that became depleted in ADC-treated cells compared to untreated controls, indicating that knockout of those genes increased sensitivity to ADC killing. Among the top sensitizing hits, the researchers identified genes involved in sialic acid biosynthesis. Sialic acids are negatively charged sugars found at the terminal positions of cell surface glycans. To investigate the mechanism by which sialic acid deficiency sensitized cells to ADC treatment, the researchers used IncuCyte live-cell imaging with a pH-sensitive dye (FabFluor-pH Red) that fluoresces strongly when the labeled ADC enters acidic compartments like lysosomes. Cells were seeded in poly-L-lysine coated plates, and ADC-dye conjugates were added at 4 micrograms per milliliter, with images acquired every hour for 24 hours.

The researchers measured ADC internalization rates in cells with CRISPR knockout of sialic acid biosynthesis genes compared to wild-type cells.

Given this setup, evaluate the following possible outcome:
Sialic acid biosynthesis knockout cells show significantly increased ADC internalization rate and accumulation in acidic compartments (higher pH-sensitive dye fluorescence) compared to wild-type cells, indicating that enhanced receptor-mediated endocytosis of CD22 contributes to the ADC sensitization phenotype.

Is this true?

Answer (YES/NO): YES